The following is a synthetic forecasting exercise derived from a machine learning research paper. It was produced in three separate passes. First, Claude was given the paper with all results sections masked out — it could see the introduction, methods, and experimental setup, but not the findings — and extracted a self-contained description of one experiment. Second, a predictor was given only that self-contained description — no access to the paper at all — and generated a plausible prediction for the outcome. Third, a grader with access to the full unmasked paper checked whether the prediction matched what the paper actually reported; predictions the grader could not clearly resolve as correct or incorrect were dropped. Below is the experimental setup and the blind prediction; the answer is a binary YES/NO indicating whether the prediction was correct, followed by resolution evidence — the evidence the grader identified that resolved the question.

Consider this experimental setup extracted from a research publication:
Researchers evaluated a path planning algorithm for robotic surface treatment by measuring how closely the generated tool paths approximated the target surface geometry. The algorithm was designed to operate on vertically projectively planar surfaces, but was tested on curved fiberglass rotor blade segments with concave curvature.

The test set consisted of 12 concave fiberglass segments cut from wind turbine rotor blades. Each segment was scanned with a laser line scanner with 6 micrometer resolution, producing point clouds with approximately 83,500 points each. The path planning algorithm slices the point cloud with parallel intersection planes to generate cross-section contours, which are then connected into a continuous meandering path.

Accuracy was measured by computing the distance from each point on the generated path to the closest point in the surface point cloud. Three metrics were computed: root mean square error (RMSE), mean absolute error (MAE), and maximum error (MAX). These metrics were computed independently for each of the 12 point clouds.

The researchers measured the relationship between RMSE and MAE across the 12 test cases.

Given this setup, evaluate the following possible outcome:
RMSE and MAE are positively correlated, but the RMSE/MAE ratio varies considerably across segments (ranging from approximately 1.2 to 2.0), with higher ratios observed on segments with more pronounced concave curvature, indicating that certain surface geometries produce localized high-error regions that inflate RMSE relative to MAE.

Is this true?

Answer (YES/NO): NO